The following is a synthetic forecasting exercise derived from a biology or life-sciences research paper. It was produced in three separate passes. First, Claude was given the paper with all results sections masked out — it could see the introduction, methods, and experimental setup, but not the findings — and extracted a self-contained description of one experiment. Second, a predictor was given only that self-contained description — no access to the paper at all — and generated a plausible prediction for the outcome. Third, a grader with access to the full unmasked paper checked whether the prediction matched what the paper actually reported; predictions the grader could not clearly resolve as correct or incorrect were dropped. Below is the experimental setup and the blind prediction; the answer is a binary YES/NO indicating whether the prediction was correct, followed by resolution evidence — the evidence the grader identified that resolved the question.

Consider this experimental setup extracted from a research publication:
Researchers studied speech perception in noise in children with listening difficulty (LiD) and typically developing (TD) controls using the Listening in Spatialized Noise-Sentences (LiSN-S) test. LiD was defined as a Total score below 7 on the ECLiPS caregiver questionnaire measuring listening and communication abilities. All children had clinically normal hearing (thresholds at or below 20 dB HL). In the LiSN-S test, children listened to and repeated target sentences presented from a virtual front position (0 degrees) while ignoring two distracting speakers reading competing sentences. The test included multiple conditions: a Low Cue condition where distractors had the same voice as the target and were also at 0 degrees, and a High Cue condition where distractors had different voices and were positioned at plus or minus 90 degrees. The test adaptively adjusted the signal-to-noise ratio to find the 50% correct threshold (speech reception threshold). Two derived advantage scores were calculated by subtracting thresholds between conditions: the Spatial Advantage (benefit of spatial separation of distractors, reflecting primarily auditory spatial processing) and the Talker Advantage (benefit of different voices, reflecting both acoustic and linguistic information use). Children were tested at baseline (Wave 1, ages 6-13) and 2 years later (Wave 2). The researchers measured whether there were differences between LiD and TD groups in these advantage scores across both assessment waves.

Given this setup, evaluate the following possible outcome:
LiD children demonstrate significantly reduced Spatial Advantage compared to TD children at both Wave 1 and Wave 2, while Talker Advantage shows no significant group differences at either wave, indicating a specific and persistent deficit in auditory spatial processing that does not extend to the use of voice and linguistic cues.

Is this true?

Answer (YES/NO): NO